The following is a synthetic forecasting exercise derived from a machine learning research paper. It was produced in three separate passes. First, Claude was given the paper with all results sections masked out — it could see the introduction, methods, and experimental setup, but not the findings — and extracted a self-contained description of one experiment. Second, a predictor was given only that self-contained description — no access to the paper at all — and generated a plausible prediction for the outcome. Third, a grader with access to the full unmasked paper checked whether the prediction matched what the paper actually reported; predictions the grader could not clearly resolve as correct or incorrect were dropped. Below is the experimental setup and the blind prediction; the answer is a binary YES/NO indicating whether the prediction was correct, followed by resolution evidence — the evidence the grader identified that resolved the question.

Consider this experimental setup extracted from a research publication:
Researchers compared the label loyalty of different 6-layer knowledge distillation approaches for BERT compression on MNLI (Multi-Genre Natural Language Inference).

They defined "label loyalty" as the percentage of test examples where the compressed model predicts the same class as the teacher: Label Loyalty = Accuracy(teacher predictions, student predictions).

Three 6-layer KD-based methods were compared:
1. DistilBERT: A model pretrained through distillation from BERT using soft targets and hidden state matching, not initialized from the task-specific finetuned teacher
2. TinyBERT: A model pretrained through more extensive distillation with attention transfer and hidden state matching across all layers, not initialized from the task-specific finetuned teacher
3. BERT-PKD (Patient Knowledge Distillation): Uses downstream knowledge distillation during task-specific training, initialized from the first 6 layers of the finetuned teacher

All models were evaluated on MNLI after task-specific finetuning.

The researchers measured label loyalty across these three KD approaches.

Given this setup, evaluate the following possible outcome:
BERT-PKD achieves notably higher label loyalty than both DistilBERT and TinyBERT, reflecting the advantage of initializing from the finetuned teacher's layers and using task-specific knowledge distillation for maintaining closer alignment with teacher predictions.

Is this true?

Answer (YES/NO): NO